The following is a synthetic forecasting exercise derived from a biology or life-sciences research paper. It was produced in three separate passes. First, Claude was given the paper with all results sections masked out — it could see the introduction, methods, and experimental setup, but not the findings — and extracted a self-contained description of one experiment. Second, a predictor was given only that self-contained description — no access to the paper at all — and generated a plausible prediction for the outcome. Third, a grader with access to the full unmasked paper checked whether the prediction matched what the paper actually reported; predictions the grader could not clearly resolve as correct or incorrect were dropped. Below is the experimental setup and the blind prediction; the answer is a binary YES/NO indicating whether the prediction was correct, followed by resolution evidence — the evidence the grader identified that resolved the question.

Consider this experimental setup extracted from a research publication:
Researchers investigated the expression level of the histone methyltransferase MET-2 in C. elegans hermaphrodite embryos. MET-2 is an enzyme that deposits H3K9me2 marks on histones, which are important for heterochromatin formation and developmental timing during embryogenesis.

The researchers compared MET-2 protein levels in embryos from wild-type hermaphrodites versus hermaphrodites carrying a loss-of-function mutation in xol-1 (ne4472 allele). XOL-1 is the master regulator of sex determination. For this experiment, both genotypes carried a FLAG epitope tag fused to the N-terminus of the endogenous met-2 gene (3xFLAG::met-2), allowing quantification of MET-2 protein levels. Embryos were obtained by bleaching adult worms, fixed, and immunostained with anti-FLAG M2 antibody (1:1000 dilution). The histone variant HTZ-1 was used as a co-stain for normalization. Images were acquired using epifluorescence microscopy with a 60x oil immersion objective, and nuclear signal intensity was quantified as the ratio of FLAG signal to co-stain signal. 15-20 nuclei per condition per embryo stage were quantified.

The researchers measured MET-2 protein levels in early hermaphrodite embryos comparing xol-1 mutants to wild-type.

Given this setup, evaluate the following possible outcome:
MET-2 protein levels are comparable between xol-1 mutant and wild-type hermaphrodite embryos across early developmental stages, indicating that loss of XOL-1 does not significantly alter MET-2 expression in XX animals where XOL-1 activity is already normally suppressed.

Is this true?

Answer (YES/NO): NO